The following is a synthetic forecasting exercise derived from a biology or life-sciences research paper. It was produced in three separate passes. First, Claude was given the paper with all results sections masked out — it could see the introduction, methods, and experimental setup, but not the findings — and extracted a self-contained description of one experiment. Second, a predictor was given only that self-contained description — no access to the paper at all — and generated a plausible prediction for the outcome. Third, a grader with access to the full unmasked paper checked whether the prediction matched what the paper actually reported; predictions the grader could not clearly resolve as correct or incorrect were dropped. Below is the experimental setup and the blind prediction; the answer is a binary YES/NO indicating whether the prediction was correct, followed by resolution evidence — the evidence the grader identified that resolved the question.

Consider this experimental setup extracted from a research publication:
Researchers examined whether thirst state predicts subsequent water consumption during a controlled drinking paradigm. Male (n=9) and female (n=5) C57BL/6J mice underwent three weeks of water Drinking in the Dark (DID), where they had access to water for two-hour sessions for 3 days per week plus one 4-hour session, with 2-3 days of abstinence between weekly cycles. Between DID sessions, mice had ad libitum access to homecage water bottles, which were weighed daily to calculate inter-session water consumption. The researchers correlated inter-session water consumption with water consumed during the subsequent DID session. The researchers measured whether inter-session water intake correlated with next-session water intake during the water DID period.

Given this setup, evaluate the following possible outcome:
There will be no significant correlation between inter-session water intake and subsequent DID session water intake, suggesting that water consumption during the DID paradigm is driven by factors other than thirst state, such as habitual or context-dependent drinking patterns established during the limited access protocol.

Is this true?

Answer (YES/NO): NO